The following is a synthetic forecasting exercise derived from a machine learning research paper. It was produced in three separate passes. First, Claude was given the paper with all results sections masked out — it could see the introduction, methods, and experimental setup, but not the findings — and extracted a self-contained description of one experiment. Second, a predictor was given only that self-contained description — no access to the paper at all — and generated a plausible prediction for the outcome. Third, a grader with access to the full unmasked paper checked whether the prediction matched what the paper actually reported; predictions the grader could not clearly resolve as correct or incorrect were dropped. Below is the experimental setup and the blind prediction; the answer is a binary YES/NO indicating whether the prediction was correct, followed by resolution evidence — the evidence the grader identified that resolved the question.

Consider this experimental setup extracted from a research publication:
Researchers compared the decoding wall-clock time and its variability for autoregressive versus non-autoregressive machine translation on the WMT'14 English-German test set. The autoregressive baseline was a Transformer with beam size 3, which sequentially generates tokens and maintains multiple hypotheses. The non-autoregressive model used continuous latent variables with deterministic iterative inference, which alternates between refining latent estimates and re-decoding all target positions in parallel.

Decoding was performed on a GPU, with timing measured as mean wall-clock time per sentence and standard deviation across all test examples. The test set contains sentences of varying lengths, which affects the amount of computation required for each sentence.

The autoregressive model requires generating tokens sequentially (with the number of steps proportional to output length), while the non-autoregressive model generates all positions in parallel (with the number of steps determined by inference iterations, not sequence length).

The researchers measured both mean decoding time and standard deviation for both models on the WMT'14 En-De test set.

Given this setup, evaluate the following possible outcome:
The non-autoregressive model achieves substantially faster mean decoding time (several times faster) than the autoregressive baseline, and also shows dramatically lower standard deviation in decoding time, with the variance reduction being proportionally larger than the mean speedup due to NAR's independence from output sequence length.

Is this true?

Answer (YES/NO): YES